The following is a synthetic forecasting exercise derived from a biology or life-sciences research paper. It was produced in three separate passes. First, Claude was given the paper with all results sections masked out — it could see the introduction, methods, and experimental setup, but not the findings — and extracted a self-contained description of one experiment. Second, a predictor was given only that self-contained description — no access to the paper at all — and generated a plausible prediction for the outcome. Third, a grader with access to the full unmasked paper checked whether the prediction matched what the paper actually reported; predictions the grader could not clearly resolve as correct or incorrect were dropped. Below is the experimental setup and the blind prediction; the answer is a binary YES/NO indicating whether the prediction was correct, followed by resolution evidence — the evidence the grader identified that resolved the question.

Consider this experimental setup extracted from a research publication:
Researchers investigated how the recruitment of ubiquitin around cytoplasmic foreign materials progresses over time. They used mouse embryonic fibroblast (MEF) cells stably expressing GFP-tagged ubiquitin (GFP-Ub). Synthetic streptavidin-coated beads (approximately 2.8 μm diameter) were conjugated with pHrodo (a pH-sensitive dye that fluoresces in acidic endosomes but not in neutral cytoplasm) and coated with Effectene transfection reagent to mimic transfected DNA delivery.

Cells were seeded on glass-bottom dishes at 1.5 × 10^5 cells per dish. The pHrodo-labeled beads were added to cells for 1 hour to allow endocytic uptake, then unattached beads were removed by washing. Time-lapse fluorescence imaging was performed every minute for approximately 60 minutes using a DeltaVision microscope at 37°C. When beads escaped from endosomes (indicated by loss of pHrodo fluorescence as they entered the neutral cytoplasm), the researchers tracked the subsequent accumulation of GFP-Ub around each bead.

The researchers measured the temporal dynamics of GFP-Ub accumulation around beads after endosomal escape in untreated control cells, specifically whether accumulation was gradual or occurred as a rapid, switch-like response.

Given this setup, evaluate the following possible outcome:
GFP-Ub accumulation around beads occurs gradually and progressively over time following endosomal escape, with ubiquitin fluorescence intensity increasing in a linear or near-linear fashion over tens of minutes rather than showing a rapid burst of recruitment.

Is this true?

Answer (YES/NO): NO